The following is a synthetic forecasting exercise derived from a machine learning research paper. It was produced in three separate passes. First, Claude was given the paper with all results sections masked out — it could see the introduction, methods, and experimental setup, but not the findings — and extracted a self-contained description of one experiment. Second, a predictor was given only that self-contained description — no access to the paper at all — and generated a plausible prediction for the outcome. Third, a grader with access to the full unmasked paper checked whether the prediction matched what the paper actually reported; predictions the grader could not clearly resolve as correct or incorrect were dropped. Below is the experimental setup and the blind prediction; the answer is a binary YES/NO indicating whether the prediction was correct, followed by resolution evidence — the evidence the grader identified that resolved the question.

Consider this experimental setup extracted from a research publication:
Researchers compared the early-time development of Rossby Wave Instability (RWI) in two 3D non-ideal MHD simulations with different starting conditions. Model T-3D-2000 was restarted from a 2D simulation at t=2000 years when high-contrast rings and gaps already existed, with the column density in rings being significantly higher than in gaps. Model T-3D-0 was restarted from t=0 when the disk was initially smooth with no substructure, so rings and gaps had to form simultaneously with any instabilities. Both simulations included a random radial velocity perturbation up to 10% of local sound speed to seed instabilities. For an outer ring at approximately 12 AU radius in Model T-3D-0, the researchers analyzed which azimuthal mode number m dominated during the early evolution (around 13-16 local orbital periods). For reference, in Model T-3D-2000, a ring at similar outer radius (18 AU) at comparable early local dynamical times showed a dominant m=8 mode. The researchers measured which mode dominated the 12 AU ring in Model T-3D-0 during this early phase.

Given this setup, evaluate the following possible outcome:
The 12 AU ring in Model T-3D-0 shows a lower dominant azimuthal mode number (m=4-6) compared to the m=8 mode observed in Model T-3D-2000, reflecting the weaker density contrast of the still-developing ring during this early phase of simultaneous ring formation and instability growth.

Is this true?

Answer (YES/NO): NO